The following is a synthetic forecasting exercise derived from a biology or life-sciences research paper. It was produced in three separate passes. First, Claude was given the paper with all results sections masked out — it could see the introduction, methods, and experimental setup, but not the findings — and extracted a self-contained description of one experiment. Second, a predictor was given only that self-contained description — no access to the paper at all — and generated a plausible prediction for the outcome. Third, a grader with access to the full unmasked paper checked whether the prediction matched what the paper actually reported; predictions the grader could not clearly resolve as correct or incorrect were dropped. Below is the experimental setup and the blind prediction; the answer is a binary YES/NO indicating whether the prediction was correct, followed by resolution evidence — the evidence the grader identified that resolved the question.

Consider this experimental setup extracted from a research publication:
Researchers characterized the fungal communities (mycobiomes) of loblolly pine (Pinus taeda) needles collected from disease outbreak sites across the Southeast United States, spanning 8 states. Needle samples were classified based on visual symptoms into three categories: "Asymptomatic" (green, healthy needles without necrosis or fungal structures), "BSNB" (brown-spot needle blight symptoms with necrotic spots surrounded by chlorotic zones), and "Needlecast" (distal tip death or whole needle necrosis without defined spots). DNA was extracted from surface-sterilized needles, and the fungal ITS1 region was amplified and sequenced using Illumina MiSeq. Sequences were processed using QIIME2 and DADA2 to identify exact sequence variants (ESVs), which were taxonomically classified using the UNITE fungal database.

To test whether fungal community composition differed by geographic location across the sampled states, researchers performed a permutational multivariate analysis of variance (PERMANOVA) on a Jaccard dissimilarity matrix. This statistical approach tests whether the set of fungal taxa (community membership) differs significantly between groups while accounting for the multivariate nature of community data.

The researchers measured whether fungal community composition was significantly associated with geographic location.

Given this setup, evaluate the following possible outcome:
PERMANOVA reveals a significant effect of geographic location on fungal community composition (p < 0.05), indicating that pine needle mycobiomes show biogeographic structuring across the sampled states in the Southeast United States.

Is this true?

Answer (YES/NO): YES